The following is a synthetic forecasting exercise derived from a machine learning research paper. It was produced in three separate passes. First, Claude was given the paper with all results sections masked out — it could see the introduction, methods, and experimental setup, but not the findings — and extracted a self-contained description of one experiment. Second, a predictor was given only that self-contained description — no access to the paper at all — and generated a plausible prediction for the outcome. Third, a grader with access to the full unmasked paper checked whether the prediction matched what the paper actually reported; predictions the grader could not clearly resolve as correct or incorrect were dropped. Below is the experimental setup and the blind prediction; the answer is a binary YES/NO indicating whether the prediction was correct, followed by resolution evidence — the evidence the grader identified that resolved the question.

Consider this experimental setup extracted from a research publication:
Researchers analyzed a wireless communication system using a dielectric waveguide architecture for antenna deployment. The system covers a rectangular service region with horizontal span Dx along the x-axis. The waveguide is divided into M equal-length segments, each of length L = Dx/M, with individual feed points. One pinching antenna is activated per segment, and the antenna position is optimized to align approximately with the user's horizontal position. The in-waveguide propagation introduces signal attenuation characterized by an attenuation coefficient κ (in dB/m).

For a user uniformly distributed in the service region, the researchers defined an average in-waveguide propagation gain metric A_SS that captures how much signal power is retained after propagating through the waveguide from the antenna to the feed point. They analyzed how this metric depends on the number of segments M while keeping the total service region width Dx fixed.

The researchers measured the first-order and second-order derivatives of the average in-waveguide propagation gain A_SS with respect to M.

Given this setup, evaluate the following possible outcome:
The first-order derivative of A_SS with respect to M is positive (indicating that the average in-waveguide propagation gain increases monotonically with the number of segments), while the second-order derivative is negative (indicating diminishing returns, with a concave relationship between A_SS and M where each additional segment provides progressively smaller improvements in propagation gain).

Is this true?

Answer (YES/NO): YES